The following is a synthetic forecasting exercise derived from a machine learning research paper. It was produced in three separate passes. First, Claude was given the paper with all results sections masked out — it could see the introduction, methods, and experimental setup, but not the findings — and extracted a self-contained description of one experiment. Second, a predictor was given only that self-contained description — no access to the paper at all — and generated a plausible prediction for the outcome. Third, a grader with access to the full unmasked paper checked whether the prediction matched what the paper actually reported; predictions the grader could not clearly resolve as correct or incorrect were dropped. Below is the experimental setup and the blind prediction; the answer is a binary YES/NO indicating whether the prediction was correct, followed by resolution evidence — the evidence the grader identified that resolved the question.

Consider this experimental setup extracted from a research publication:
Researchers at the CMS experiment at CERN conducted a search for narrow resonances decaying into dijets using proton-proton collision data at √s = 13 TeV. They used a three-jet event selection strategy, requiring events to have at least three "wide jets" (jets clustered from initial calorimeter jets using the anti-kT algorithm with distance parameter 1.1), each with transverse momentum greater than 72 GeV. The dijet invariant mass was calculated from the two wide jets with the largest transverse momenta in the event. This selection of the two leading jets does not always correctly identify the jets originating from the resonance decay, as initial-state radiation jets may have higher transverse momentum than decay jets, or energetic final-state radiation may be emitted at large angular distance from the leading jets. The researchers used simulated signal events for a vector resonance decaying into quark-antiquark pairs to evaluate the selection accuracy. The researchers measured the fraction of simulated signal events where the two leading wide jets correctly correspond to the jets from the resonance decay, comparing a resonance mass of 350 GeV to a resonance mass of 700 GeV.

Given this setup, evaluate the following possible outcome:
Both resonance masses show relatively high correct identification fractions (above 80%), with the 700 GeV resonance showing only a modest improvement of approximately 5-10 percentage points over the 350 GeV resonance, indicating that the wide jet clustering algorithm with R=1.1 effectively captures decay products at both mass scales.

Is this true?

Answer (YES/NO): NO